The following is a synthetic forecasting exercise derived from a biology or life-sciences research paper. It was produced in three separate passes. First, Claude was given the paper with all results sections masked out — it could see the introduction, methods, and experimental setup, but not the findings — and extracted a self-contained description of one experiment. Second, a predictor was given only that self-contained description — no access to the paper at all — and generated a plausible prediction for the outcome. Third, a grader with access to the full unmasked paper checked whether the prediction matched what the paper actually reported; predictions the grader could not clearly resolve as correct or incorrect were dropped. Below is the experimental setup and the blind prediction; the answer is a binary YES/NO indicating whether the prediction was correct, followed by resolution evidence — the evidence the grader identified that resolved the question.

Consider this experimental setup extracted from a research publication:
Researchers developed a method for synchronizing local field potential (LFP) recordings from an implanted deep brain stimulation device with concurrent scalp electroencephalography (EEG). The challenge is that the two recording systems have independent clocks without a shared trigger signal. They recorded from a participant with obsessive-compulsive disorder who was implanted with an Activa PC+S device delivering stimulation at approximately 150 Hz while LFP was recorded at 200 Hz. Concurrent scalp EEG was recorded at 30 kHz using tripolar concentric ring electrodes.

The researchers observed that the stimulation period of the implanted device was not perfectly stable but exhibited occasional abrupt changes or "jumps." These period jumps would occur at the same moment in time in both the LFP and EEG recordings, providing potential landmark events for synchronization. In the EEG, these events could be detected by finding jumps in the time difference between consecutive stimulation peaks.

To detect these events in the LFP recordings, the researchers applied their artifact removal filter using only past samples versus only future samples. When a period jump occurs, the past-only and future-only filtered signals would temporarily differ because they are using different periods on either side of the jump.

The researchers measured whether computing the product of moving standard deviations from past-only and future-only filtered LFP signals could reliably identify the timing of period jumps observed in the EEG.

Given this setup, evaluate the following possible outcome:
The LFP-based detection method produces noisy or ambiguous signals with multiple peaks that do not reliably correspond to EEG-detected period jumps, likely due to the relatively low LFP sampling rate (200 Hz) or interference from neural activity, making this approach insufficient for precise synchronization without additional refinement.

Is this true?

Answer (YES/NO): NO